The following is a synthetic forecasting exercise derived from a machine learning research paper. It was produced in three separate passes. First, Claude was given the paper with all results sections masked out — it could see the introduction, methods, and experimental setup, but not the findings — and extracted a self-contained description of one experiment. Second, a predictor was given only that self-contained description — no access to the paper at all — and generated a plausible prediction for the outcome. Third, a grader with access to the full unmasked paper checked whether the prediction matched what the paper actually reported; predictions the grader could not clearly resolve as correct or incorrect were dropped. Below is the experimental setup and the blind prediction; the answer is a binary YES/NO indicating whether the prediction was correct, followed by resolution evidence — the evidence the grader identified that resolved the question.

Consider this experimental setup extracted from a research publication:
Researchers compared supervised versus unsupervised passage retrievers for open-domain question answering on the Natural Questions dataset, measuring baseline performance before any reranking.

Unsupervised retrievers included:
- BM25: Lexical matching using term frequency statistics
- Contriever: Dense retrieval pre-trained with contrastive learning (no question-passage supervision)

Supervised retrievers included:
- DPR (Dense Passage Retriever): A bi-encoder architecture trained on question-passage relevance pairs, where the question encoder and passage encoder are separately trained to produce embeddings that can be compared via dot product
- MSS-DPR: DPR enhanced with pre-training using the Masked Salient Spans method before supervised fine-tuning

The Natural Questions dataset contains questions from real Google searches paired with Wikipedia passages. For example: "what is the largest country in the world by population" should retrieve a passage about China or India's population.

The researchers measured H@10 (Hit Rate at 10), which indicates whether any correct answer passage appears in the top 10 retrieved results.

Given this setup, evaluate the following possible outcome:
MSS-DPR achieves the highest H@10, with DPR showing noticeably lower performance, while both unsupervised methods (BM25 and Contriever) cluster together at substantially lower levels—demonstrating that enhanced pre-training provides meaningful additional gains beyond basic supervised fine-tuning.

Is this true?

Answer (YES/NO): NO